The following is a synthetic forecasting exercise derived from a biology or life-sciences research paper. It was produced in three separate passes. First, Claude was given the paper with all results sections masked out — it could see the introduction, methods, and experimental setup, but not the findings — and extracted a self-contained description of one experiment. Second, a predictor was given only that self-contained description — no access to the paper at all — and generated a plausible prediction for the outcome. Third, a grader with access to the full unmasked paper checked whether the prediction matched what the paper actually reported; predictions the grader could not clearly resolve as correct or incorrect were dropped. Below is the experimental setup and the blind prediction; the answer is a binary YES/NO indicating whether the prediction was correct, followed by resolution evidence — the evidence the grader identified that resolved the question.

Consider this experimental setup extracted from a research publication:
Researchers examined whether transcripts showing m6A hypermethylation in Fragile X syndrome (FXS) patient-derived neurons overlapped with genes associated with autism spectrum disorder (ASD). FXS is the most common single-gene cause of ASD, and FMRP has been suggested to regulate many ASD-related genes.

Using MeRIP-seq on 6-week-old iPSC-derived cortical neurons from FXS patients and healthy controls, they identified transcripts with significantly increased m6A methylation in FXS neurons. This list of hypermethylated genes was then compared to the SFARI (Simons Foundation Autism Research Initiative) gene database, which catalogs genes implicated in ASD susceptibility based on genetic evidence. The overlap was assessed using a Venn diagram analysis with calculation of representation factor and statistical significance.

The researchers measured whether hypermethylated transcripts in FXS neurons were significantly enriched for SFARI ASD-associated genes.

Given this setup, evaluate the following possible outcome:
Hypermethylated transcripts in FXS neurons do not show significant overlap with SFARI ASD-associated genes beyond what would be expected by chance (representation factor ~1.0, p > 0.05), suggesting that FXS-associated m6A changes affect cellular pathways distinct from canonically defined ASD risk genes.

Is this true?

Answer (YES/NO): NO